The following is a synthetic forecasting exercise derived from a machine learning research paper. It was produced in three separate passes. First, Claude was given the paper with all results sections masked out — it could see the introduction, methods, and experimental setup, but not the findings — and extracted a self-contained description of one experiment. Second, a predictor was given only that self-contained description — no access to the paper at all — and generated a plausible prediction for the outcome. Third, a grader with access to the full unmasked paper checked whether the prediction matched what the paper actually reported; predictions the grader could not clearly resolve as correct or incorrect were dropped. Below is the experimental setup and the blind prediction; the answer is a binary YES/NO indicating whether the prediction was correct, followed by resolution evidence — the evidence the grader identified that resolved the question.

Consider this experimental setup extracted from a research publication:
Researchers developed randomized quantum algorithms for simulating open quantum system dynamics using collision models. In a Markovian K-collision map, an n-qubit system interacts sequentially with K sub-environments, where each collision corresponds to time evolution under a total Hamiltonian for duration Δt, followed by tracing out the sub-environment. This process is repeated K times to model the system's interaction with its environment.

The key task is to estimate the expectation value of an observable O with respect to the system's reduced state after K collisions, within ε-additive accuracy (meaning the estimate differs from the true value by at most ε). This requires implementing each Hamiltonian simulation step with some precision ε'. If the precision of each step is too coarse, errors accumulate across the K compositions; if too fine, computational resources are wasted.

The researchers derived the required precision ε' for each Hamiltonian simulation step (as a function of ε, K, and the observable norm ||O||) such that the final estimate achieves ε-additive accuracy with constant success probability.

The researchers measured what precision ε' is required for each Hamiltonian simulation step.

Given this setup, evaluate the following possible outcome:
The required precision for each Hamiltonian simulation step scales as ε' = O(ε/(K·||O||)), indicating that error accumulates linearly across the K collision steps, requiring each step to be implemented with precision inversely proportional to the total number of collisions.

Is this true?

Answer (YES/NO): YES